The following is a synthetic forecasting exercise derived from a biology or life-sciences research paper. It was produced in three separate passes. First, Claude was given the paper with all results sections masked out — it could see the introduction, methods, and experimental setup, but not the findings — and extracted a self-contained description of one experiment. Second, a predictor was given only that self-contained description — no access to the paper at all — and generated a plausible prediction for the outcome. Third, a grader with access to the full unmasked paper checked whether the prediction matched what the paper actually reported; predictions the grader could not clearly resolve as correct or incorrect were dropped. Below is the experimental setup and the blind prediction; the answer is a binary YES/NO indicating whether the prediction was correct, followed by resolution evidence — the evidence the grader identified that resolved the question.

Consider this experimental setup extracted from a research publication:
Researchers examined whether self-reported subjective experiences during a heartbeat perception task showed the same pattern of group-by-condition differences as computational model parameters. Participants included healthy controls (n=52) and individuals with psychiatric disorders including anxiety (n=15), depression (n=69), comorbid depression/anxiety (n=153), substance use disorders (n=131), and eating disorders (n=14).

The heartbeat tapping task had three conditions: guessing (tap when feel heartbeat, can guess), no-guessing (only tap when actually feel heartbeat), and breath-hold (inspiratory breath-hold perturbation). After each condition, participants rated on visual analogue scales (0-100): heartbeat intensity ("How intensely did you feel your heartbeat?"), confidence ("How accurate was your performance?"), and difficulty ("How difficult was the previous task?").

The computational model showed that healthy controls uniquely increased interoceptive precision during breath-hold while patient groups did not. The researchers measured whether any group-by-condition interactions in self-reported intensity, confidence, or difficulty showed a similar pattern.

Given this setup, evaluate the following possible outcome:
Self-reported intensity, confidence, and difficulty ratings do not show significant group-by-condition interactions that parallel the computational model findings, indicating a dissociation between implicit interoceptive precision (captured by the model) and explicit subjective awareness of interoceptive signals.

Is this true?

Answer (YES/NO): YES